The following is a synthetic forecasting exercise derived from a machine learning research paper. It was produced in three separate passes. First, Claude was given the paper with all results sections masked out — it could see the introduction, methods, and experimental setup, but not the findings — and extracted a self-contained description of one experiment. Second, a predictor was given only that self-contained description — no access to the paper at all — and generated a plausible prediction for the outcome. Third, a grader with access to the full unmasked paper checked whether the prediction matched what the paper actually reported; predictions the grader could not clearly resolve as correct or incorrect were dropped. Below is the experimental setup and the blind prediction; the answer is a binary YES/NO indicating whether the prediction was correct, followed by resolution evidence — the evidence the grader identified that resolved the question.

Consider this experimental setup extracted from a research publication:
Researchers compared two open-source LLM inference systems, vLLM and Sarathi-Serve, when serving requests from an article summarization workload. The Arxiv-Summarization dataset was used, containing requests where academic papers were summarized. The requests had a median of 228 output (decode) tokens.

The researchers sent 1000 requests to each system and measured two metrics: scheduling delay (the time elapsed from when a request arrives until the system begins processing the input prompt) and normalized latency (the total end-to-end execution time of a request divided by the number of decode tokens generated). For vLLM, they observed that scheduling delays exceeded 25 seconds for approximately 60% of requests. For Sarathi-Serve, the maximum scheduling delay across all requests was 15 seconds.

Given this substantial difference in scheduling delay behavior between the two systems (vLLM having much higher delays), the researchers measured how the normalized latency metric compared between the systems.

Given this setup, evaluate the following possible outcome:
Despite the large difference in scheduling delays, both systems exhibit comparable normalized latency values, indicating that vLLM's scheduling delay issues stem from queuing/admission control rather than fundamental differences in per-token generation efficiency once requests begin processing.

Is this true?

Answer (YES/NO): YES